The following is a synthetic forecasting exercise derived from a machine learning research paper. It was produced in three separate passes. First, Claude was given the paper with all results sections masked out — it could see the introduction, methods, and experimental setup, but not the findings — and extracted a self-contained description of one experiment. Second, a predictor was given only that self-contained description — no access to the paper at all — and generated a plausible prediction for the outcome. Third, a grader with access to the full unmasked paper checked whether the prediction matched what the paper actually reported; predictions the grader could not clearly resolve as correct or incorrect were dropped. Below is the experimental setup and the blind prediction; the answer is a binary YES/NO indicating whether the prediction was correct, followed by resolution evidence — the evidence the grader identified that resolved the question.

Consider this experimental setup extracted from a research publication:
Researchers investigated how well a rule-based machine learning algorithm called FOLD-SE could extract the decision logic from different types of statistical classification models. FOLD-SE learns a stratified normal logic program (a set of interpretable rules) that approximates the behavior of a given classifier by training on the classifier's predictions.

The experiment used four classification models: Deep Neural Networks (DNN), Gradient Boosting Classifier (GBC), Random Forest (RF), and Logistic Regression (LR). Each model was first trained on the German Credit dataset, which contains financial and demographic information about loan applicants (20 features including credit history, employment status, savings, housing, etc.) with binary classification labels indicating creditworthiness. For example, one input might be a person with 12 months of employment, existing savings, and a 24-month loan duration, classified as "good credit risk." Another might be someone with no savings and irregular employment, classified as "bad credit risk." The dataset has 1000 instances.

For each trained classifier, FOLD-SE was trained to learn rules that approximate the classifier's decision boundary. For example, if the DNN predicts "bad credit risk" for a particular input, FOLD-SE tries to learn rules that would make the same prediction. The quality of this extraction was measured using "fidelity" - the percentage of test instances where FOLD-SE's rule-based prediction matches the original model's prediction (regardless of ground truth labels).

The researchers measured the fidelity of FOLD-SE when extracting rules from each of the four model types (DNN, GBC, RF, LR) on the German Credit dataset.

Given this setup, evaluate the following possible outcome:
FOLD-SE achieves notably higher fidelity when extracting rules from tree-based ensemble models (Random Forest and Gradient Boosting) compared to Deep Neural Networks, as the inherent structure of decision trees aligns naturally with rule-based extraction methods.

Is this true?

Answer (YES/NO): NO